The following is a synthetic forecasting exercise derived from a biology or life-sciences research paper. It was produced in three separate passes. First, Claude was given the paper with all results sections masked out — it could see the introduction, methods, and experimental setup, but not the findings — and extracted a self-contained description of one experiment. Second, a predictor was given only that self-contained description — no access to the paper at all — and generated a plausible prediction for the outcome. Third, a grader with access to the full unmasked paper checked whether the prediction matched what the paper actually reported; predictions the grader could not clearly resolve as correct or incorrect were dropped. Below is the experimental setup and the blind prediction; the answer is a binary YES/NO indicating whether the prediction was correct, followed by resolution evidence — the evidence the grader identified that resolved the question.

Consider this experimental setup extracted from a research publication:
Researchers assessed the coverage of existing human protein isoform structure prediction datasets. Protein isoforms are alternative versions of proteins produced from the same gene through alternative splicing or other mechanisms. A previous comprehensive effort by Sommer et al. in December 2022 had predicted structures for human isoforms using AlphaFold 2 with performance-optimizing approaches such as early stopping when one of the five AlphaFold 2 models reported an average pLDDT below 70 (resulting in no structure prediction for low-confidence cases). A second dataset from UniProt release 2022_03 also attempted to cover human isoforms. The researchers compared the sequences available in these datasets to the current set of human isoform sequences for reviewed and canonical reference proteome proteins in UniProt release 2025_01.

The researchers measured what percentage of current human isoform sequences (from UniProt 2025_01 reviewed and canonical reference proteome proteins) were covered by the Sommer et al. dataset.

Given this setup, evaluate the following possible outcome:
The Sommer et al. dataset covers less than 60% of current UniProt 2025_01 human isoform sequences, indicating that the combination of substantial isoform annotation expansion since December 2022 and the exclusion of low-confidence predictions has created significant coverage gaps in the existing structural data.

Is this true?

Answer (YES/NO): NO